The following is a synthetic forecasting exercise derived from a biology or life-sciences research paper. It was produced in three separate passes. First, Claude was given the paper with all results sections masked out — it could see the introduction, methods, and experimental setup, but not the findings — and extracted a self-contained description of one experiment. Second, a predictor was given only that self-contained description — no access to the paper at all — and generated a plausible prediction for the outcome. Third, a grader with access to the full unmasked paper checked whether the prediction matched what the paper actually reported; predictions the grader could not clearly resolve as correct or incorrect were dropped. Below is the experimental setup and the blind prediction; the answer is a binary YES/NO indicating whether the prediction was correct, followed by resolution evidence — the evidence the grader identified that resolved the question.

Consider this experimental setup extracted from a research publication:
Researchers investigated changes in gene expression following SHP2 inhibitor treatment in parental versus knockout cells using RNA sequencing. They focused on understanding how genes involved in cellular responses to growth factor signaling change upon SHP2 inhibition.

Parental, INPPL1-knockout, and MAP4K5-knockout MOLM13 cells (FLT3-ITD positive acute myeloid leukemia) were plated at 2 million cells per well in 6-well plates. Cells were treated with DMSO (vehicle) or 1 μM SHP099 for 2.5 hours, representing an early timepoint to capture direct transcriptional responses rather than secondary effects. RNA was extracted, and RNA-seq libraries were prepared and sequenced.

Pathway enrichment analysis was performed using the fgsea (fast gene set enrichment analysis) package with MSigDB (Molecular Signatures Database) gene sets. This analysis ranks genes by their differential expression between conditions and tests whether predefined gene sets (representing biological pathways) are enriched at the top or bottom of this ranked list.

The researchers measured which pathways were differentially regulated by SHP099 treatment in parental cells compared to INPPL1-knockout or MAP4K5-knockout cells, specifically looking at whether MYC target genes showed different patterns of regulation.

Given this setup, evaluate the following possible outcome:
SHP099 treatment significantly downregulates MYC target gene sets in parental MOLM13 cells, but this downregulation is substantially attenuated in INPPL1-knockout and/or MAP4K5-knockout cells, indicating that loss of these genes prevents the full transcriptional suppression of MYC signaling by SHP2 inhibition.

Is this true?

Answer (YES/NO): YES